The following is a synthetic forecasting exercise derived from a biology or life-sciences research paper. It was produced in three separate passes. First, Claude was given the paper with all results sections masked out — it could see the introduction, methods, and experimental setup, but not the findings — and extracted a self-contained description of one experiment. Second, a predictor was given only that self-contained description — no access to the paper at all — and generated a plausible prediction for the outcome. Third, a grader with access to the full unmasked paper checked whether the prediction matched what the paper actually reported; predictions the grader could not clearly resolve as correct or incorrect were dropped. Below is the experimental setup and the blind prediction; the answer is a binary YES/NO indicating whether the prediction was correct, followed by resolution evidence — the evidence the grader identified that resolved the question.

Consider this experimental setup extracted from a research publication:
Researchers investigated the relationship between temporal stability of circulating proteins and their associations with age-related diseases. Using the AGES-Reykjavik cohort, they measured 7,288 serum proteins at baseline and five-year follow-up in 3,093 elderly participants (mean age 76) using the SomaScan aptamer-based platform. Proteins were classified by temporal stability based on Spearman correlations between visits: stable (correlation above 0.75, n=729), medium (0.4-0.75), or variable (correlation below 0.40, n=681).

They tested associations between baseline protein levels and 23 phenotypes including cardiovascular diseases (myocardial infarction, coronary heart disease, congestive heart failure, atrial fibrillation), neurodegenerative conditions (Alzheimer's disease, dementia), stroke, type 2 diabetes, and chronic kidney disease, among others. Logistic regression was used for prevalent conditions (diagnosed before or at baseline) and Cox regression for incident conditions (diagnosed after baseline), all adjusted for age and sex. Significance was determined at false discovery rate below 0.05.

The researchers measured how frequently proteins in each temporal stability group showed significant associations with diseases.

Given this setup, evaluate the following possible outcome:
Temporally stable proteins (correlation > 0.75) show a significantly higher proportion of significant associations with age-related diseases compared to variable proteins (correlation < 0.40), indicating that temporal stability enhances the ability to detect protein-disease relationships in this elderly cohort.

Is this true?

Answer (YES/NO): YES